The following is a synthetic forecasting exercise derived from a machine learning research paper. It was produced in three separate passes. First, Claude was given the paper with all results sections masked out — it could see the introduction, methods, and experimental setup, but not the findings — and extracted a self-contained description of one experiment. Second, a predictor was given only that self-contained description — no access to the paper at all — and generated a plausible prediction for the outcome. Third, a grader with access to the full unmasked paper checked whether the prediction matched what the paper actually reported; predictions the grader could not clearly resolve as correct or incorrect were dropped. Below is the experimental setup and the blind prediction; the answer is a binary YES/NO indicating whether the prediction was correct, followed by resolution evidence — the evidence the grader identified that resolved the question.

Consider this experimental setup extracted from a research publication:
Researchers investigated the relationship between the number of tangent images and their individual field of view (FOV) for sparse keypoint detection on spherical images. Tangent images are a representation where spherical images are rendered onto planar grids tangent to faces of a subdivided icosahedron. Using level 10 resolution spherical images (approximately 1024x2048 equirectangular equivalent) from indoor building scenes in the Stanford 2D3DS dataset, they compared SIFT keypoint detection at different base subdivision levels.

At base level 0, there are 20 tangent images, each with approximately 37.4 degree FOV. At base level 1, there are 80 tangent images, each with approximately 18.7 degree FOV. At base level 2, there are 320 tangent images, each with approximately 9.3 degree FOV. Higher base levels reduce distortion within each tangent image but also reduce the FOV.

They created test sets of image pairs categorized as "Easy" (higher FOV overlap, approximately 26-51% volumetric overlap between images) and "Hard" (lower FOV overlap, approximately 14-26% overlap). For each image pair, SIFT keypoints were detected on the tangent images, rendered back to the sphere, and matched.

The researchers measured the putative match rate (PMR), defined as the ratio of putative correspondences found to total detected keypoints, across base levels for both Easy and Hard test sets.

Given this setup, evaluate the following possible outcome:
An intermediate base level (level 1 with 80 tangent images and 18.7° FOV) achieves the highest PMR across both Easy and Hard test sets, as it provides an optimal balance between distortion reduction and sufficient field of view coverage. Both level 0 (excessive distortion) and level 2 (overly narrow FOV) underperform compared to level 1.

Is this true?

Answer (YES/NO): NO